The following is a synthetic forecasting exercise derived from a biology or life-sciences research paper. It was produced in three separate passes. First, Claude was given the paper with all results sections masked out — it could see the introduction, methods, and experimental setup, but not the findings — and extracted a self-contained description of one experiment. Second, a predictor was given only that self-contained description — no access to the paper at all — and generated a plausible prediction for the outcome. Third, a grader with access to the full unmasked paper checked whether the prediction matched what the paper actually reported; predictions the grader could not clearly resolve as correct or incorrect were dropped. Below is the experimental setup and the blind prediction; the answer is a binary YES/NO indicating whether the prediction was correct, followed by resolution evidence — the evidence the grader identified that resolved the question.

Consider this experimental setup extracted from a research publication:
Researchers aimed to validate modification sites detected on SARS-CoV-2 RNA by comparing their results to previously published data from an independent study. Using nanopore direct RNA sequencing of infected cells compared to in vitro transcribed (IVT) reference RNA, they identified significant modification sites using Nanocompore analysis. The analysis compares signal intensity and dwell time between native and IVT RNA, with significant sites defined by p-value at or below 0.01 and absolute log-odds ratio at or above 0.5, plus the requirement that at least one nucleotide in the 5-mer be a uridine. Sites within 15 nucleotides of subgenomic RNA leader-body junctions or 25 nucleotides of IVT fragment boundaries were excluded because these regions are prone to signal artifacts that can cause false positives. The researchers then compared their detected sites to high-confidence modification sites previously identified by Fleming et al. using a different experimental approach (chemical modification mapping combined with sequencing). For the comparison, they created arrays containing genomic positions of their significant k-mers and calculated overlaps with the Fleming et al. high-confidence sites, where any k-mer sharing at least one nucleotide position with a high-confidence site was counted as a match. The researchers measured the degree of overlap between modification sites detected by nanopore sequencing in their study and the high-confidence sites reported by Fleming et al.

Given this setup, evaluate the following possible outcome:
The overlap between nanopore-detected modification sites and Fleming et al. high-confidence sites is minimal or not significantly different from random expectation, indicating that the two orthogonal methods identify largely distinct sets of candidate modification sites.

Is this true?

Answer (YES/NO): NO